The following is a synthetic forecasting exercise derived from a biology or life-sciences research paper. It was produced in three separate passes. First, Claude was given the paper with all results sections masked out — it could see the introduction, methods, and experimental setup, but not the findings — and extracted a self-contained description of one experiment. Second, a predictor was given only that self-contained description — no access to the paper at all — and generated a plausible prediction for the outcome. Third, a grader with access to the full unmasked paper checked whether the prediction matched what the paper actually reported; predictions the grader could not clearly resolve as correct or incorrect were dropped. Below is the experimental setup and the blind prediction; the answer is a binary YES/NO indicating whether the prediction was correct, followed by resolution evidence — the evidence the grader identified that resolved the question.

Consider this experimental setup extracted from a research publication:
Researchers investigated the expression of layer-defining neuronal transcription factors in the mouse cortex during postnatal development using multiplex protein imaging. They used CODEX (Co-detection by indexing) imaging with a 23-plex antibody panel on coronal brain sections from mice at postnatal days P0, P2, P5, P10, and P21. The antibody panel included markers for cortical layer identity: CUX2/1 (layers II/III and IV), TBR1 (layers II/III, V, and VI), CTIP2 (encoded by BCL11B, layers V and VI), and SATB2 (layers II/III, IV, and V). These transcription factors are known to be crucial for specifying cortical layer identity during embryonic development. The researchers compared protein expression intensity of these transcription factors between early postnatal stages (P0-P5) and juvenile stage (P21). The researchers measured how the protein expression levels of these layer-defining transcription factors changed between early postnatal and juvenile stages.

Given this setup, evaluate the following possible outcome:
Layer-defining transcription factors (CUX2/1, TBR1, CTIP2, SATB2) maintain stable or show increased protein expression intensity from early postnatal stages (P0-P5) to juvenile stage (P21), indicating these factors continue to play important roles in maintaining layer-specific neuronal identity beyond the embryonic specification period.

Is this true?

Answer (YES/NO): NO